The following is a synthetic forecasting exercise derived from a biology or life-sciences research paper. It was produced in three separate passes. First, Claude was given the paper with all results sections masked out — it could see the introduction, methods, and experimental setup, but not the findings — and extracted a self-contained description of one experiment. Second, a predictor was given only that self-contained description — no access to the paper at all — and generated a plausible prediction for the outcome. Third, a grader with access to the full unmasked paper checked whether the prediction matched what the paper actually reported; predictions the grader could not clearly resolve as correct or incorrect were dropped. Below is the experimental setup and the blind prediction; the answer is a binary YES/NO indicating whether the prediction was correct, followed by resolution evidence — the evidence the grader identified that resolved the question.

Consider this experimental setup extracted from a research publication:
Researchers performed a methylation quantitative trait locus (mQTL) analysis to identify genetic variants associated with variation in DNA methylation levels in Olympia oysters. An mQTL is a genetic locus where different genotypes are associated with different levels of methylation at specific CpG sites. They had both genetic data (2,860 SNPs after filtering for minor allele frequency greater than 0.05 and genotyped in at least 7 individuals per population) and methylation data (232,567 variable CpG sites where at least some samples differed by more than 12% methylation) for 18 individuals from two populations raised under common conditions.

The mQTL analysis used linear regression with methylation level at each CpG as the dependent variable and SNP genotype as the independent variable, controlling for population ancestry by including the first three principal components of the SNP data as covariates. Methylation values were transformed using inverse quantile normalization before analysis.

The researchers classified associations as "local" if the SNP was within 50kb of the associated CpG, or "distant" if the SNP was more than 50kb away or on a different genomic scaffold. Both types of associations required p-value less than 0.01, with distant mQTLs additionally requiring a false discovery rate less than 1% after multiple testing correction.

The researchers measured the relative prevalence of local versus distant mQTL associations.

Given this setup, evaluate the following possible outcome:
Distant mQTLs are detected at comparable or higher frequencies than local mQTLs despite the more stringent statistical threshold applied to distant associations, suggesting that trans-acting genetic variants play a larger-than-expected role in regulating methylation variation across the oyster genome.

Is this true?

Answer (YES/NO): YES